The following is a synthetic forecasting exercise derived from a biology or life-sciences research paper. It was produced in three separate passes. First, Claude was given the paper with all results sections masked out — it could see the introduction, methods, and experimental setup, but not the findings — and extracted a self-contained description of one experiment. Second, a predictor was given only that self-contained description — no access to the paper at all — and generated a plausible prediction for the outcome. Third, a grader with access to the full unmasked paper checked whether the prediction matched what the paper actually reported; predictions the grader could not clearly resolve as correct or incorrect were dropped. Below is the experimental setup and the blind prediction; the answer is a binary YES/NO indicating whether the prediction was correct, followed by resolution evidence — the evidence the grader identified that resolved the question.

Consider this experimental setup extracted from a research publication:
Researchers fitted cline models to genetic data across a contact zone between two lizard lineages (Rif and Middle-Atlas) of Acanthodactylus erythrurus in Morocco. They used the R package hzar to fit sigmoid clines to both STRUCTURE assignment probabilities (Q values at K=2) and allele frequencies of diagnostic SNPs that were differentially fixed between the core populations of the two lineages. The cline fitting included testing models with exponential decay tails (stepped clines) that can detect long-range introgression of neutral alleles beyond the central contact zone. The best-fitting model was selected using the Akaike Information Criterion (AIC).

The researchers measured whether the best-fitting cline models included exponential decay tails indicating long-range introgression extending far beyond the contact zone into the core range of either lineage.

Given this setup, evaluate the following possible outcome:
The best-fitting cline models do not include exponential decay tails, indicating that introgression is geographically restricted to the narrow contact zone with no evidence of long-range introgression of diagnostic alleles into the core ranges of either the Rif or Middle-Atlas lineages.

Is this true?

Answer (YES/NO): YES